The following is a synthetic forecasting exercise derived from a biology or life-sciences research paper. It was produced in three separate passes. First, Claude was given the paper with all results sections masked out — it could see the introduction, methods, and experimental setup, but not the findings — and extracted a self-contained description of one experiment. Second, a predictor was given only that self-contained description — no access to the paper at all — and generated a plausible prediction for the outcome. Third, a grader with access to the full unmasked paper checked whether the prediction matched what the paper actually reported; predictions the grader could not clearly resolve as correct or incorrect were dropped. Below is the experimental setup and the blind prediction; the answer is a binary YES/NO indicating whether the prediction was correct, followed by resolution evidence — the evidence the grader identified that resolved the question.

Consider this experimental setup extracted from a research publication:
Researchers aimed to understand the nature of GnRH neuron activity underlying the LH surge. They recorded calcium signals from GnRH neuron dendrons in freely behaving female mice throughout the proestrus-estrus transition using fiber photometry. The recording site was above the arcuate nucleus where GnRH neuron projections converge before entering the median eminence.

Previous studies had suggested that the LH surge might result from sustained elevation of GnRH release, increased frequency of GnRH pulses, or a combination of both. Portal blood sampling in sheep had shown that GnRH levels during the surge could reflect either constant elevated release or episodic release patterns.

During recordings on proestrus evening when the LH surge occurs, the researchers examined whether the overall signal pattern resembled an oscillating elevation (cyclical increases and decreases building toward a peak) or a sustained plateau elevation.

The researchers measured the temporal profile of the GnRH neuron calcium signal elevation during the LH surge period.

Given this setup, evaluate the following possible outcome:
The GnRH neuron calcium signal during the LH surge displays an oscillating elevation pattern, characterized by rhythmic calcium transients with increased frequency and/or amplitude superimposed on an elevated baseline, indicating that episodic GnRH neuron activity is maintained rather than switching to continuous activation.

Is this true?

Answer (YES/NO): NO